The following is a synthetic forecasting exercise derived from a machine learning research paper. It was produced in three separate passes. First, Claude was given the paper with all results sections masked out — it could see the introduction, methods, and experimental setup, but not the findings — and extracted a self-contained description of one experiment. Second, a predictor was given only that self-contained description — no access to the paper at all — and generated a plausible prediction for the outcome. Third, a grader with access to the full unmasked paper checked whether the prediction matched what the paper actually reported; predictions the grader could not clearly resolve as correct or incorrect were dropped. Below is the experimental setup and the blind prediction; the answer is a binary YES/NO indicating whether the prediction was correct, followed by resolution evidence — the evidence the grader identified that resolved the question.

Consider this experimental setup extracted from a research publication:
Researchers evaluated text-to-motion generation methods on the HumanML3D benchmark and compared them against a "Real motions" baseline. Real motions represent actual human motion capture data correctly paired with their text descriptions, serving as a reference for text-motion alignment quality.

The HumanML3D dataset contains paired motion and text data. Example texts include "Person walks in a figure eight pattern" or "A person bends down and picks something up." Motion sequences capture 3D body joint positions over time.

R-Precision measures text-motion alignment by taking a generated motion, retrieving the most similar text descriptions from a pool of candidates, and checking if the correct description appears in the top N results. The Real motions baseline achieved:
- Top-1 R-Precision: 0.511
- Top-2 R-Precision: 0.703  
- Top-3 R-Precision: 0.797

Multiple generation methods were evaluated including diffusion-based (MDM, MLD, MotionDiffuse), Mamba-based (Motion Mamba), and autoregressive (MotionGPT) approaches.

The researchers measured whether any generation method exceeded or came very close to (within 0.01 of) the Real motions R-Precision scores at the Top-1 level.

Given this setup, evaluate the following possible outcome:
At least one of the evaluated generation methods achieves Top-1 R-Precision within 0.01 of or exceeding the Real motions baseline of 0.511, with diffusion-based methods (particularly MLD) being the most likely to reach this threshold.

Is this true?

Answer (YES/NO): NO